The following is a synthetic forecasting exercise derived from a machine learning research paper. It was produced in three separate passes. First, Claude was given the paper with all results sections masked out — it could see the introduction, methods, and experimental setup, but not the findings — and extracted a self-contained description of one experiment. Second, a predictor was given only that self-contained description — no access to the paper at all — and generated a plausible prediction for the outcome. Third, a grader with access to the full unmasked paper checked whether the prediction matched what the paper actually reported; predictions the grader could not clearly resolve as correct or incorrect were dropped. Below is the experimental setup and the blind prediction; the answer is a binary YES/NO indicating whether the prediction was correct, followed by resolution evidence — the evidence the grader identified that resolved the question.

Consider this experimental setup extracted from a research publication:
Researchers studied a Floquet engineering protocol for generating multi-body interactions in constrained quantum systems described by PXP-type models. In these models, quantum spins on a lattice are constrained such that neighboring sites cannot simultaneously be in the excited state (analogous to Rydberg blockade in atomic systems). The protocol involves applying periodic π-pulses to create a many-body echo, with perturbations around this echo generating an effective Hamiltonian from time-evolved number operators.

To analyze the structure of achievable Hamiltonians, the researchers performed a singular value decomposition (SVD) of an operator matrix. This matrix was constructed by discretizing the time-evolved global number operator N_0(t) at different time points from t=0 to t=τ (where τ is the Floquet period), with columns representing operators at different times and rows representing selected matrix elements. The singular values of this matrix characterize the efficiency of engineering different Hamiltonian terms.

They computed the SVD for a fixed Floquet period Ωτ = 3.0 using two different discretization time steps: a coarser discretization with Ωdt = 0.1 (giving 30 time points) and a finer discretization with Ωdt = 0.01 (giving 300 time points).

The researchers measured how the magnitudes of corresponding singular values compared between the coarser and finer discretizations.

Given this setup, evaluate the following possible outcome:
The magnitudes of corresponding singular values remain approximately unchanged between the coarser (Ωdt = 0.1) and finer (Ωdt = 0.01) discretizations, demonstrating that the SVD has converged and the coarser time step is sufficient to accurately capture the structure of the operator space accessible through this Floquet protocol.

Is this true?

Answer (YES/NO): NO